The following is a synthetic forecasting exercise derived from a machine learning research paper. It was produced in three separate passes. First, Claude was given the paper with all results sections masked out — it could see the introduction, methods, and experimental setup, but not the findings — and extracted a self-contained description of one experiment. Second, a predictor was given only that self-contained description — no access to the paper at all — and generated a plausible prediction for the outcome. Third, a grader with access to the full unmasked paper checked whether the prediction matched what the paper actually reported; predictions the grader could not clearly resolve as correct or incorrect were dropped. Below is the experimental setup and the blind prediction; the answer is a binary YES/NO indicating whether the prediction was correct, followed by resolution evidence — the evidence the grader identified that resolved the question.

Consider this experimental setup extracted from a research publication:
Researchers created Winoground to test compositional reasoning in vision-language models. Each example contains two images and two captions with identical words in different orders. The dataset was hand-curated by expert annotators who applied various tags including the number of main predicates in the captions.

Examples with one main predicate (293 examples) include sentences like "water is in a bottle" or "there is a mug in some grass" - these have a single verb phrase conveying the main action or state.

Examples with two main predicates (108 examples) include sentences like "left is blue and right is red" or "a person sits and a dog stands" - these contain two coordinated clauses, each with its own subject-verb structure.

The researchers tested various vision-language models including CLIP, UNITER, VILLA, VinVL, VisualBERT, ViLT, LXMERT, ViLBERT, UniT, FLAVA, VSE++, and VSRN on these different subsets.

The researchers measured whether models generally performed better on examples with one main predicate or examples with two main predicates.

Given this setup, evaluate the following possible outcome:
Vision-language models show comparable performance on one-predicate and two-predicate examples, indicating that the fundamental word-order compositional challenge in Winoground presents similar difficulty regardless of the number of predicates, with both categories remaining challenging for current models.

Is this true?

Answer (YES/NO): NO